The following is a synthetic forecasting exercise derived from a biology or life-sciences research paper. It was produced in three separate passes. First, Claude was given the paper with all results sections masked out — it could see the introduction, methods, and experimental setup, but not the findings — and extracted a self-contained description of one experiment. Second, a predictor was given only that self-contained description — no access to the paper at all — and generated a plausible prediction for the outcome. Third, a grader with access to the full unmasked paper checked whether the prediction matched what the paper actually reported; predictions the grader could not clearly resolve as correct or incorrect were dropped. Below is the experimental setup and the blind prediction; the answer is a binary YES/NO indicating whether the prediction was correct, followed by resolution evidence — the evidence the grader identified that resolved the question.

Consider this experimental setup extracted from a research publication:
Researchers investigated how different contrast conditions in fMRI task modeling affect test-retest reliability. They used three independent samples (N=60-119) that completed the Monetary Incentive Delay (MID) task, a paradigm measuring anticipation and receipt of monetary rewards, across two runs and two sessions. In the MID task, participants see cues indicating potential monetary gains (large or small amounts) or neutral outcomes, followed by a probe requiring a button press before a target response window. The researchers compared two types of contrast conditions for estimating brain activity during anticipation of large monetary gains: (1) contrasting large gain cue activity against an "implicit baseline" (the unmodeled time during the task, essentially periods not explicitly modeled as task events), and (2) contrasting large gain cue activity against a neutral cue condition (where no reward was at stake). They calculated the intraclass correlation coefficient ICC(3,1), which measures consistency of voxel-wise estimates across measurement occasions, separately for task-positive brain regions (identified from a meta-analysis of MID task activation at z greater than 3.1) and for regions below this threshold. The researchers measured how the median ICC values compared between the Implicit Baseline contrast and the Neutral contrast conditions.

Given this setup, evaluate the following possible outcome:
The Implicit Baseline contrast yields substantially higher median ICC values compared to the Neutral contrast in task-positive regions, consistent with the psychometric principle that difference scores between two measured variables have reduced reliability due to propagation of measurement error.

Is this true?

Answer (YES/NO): YES